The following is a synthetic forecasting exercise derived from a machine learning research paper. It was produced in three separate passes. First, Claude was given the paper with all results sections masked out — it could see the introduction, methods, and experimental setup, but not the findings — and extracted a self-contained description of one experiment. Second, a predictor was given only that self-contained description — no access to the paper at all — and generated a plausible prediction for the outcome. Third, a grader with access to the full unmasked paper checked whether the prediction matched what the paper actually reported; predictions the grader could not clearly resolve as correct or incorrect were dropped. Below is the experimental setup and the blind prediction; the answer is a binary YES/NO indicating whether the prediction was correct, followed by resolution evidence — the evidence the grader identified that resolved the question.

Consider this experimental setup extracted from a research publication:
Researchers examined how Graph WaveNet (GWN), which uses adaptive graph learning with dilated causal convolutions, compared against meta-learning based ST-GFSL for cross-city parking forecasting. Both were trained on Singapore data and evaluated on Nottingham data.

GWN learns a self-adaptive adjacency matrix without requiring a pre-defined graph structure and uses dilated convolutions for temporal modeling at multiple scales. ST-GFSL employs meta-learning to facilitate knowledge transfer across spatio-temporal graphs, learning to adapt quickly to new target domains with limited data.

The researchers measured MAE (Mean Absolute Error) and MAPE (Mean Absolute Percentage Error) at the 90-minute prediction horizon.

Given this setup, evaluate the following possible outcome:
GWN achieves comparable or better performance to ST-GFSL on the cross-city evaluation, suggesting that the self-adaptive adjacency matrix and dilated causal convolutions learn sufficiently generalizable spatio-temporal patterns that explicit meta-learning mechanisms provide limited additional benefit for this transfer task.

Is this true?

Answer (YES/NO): NO